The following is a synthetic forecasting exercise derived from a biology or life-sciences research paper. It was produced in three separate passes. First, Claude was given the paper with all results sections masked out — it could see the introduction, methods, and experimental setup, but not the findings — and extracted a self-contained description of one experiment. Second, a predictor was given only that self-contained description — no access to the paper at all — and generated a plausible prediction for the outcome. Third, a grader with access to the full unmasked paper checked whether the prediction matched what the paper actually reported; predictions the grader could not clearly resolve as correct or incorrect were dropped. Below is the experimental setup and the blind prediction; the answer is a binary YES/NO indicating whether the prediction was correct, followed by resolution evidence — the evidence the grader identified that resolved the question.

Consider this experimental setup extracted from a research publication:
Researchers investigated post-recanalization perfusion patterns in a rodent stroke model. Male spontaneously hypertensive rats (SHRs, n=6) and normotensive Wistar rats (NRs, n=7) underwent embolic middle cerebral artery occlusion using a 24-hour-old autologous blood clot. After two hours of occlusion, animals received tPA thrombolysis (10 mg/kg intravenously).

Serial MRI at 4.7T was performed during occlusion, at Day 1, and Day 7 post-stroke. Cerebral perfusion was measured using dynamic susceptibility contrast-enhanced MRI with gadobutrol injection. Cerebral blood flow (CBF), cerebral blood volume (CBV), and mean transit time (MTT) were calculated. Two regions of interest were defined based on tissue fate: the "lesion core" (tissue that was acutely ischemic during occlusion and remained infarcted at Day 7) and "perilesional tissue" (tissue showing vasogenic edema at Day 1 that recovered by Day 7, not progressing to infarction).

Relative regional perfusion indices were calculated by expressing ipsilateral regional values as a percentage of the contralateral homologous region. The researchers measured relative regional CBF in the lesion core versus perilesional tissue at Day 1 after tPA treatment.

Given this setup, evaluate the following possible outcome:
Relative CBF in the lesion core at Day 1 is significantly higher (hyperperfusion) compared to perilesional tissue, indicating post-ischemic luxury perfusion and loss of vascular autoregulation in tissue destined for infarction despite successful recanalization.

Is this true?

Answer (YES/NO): NO